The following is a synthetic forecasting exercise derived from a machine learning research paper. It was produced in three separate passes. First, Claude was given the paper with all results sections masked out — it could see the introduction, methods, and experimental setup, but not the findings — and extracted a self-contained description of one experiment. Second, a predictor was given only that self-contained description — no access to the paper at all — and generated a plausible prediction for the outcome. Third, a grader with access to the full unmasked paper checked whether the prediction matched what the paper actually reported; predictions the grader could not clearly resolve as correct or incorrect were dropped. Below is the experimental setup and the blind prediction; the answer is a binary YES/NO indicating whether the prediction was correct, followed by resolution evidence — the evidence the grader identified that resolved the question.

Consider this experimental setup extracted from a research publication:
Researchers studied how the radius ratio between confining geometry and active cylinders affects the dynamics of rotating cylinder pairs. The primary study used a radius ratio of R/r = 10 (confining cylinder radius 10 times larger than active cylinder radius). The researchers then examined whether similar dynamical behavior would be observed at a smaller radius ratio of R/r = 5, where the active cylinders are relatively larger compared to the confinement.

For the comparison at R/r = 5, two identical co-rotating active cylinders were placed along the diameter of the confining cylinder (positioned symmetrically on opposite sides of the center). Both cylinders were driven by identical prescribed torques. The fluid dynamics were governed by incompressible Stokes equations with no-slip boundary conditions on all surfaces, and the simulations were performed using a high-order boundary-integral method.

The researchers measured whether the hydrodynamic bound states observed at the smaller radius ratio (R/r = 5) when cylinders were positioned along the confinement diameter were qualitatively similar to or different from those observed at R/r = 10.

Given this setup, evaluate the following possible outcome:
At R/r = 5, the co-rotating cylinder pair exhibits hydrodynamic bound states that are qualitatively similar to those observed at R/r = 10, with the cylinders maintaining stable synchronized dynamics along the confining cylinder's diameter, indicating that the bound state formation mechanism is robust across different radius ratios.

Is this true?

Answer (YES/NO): YES